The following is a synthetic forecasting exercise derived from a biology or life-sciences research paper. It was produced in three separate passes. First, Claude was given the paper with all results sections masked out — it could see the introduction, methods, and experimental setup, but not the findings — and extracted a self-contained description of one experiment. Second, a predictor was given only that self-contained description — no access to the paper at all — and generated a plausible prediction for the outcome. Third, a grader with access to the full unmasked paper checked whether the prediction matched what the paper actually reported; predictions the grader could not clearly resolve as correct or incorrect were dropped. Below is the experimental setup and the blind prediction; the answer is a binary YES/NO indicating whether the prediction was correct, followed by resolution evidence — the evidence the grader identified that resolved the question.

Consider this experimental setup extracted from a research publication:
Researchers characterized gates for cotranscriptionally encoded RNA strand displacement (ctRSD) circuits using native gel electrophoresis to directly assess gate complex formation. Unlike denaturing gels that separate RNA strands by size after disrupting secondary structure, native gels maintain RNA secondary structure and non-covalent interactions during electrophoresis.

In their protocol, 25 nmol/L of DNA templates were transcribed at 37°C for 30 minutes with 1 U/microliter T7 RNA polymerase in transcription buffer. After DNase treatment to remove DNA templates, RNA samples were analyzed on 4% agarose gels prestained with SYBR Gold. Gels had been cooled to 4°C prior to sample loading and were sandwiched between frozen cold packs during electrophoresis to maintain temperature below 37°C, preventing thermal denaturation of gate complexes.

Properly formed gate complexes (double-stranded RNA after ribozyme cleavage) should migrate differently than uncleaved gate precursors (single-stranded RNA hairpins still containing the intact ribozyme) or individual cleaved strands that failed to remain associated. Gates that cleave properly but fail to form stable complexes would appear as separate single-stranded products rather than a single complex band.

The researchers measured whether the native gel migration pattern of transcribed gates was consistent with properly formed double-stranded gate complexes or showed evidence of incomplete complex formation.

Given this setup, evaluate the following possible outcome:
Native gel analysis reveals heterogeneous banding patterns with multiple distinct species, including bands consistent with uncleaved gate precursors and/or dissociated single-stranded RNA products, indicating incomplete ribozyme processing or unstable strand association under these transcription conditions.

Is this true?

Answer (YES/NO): NO